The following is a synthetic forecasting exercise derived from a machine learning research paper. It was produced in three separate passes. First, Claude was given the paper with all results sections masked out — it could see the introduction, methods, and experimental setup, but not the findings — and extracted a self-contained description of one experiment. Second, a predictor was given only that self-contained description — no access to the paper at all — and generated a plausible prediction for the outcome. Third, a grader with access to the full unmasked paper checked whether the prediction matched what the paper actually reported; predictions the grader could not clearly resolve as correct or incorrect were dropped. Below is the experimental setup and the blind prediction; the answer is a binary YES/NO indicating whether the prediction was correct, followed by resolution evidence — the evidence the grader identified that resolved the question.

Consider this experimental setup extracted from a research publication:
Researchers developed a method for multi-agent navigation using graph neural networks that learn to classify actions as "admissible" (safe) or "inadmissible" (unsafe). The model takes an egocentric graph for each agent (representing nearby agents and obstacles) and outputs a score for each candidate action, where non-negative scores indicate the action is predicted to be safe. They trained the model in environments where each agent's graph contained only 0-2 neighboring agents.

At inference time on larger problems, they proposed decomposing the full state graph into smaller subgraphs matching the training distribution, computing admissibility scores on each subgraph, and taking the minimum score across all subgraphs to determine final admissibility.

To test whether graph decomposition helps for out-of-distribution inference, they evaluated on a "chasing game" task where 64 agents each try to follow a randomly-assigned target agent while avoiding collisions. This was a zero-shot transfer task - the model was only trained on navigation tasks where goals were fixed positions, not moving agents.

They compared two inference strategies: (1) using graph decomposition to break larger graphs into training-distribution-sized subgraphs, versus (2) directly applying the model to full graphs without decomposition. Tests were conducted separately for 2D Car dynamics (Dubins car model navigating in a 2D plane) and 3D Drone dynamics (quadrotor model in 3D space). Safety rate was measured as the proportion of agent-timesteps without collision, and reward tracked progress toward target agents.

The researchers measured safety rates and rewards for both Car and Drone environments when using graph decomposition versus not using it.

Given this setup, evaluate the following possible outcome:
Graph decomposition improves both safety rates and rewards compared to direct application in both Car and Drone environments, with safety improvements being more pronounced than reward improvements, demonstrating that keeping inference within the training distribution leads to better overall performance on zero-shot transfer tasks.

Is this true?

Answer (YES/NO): NO